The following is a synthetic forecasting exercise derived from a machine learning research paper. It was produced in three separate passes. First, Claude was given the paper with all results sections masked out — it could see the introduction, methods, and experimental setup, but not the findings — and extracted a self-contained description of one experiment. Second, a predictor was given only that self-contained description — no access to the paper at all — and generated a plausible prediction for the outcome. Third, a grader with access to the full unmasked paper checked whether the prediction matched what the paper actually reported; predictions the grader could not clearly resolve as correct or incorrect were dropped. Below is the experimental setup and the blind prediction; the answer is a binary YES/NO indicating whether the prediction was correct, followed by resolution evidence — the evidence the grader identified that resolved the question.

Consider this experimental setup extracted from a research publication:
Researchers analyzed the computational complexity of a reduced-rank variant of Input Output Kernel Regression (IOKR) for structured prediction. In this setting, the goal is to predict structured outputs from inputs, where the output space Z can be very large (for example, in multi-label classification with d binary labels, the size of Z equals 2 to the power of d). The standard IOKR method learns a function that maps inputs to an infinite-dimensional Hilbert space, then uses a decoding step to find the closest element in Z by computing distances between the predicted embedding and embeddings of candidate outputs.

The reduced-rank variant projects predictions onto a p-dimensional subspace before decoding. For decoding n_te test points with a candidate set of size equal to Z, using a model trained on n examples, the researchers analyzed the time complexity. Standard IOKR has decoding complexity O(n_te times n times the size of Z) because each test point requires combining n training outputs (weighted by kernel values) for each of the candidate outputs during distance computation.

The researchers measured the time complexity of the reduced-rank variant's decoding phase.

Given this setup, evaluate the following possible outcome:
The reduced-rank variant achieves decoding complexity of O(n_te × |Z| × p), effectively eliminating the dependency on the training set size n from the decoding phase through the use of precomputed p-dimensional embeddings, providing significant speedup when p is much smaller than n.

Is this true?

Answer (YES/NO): YES